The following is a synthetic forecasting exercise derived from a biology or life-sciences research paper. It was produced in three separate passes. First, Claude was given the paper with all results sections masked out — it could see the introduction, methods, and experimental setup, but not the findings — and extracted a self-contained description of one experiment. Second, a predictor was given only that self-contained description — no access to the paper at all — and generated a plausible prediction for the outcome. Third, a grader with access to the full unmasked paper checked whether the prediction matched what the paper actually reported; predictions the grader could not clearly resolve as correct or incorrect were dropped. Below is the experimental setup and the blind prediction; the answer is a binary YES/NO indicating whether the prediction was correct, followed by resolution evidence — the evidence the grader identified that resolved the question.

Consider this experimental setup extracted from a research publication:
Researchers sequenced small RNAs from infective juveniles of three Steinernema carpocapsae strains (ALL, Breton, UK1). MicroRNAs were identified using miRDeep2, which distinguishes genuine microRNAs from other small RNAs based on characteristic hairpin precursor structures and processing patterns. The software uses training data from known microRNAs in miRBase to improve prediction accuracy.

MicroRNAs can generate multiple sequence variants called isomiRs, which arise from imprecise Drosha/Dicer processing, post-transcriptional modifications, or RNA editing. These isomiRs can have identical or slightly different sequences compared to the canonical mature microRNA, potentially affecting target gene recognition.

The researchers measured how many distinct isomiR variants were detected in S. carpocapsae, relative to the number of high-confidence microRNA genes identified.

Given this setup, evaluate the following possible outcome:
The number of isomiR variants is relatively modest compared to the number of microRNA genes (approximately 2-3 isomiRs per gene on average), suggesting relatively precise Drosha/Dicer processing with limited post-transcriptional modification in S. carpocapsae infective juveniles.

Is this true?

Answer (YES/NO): NO